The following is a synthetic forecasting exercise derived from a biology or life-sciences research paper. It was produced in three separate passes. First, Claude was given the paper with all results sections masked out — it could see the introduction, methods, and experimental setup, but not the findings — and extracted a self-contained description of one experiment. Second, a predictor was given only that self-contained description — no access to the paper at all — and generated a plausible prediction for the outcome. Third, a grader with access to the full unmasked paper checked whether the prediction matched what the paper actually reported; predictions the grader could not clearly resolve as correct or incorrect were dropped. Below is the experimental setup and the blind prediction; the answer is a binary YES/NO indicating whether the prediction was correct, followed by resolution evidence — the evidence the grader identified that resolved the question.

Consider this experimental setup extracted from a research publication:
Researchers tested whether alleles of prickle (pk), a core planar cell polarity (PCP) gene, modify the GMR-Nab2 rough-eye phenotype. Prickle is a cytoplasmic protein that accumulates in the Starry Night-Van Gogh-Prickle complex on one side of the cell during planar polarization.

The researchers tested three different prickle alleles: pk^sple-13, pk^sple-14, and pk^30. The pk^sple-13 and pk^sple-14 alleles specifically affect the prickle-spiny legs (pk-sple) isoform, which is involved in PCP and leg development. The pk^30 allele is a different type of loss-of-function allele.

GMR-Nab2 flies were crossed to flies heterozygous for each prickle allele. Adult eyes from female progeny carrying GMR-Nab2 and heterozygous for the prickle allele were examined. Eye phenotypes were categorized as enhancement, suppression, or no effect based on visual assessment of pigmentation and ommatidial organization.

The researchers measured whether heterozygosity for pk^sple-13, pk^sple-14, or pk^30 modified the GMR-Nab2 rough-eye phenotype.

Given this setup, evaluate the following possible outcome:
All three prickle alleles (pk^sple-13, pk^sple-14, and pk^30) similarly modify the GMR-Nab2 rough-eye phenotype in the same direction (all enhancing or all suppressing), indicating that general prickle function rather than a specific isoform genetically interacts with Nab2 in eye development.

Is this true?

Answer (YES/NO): NO